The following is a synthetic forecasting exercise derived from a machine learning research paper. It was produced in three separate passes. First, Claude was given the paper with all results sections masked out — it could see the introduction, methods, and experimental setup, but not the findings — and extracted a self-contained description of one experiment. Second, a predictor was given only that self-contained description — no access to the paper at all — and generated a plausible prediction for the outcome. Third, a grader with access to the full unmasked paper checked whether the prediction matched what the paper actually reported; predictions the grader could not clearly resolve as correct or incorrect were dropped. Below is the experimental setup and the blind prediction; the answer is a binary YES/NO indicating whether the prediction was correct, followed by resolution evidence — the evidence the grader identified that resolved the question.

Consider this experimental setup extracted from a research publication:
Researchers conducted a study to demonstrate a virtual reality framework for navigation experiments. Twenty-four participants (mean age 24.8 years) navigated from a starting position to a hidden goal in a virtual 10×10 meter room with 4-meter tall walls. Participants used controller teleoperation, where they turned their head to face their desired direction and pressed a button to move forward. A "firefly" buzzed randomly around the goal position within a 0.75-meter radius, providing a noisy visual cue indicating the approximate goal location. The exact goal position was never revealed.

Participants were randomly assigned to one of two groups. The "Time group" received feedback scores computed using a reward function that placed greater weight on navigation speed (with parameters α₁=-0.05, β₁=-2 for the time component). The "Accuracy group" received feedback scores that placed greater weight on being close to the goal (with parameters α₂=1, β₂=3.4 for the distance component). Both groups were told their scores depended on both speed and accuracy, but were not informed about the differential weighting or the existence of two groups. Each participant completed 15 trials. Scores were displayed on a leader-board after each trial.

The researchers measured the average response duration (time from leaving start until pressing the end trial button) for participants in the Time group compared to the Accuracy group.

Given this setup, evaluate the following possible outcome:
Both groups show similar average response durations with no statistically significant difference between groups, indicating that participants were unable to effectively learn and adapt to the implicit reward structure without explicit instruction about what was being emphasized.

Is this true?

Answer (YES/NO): NO